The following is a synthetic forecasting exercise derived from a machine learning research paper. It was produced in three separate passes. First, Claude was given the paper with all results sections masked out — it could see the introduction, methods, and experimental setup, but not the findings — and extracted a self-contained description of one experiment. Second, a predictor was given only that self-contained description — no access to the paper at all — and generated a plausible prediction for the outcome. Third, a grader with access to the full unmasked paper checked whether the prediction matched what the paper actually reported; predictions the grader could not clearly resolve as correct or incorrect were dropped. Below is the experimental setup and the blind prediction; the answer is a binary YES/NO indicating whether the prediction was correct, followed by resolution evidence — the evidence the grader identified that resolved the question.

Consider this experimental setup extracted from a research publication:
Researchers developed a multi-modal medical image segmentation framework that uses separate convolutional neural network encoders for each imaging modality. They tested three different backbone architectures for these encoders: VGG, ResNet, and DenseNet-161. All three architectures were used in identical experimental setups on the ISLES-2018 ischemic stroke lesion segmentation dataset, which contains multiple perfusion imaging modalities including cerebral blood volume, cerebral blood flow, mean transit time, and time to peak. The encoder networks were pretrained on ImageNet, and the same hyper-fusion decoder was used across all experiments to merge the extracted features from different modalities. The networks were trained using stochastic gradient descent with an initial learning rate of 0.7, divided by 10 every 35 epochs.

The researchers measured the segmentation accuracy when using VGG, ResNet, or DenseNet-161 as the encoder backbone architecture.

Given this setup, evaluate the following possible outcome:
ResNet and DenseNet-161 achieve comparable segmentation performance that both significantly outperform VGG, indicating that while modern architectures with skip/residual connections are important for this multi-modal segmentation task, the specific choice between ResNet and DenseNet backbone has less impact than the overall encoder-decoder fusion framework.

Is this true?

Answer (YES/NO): NO